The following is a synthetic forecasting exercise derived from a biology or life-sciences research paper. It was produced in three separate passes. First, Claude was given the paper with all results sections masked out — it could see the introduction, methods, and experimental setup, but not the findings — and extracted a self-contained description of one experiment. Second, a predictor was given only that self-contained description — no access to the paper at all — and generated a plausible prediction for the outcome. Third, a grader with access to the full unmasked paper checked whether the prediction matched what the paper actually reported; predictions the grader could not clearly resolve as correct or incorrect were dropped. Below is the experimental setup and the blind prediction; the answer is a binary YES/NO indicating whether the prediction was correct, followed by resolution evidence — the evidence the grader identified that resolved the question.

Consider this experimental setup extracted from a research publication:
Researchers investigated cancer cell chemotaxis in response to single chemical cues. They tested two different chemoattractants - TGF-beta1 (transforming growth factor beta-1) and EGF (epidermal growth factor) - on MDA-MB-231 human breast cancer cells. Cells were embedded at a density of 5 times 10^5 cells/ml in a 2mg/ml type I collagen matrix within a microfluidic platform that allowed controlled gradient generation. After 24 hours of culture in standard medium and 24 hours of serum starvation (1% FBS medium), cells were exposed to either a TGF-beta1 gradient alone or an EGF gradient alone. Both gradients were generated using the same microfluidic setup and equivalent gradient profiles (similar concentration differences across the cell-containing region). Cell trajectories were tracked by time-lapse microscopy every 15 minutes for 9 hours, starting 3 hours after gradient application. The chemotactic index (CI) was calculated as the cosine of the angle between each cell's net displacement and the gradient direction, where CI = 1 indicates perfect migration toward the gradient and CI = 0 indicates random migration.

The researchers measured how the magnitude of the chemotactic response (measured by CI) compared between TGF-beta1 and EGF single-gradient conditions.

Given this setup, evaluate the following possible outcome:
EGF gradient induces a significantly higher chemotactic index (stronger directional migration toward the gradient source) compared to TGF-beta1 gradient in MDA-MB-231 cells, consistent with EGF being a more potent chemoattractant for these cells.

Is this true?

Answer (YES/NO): NO